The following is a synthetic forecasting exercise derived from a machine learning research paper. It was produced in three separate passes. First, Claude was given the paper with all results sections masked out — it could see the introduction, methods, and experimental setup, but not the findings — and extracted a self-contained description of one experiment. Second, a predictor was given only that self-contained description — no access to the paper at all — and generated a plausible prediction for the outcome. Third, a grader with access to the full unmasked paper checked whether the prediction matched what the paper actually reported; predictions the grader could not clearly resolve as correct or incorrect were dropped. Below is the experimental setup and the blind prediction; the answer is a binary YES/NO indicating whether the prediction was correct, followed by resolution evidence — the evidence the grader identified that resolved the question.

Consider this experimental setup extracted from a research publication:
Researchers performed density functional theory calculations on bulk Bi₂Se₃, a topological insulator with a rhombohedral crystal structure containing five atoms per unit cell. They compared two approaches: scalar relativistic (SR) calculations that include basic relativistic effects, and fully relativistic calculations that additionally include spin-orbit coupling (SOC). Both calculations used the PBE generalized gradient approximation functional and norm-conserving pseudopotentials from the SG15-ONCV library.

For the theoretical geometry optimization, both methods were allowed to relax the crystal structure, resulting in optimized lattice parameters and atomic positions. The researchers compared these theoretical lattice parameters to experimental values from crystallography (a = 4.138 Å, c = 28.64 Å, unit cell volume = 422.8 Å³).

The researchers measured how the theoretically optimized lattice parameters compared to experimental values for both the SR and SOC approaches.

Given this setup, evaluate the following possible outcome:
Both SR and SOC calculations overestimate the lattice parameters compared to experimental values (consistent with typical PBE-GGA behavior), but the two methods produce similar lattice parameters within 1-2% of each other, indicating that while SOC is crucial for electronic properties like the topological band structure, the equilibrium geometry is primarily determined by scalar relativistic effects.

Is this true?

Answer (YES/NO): YES